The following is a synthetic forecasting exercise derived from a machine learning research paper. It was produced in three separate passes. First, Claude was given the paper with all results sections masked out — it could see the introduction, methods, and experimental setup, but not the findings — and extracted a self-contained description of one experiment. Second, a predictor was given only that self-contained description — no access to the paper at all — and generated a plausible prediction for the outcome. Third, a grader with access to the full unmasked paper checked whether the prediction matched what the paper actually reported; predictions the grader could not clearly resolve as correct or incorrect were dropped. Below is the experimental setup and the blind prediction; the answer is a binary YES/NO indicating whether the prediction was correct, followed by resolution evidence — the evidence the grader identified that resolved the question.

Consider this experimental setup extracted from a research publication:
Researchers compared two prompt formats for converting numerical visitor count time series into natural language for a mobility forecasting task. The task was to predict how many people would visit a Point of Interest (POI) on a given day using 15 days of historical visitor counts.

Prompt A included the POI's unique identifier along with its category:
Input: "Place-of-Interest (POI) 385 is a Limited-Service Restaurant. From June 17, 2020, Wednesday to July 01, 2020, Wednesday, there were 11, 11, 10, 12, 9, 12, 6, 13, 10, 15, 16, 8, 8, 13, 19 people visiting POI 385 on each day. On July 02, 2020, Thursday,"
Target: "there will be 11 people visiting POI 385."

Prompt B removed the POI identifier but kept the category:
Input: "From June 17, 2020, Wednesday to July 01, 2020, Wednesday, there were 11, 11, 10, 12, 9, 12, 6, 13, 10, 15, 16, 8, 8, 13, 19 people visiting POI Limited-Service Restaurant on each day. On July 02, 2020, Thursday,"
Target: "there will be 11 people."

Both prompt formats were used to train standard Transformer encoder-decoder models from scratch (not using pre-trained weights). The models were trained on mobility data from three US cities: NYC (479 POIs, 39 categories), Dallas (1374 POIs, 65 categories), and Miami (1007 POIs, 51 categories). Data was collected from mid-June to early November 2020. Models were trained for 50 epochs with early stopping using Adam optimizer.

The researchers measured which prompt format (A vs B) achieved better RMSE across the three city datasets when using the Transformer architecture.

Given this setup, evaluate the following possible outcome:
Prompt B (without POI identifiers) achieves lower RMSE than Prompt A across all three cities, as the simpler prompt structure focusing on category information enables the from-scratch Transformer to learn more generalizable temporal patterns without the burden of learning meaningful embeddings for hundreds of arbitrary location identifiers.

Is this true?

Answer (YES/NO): YES